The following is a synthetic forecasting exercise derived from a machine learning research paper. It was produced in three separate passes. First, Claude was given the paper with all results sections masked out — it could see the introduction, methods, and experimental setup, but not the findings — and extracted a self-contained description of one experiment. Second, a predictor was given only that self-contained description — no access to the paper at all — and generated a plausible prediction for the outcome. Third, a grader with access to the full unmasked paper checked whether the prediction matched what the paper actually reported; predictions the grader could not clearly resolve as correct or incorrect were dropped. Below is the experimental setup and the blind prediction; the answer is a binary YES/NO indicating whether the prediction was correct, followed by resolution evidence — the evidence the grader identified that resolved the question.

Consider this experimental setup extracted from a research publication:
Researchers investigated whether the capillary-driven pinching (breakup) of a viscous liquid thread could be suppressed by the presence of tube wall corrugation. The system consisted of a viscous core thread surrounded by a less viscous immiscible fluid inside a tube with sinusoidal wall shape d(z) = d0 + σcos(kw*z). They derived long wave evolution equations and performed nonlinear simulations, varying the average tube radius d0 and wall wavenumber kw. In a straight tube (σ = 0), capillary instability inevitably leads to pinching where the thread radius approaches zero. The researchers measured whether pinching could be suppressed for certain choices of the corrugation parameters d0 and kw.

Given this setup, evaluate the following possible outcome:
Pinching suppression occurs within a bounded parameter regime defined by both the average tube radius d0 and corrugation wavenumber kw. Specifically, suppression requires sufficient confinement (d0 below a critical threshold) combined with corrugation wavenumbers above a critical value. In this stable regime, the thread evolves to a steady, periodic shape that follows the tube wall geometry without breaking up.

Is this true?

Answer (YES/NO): NO